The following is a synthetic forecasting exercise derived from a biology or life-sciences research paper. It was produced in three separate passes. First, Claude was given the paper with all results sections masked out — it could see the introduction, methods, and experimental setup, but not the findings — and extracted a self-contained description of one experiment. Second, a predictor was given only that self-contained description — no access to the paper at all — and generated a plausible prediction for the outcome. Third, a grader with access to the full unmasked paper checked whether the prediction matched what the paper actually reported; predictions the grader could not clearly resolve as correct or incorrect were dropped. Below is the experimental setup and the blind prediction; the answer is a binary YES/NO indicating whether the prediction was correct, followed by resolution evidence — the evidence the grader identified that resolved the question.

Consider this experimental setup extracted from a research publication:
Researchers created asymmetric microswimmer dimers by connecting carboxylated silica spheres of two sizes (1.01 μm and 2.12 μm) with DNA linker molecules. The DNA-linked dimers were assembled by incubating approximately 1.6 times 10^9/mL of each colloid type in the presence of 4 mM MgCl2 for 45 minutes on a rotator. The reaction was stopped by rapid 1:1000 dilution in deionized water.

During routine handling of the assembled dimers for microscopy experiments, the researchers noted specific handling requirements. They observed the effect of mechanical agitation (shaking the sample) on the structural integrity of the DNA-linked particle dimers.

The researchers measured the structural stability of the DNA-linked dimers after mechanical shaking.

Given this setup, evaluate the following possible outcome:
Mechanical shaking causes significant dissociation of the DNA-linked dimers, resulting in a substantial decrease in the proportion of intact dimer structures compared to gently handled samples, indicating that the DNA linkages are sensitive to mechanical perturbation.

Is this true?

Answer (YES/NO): YES